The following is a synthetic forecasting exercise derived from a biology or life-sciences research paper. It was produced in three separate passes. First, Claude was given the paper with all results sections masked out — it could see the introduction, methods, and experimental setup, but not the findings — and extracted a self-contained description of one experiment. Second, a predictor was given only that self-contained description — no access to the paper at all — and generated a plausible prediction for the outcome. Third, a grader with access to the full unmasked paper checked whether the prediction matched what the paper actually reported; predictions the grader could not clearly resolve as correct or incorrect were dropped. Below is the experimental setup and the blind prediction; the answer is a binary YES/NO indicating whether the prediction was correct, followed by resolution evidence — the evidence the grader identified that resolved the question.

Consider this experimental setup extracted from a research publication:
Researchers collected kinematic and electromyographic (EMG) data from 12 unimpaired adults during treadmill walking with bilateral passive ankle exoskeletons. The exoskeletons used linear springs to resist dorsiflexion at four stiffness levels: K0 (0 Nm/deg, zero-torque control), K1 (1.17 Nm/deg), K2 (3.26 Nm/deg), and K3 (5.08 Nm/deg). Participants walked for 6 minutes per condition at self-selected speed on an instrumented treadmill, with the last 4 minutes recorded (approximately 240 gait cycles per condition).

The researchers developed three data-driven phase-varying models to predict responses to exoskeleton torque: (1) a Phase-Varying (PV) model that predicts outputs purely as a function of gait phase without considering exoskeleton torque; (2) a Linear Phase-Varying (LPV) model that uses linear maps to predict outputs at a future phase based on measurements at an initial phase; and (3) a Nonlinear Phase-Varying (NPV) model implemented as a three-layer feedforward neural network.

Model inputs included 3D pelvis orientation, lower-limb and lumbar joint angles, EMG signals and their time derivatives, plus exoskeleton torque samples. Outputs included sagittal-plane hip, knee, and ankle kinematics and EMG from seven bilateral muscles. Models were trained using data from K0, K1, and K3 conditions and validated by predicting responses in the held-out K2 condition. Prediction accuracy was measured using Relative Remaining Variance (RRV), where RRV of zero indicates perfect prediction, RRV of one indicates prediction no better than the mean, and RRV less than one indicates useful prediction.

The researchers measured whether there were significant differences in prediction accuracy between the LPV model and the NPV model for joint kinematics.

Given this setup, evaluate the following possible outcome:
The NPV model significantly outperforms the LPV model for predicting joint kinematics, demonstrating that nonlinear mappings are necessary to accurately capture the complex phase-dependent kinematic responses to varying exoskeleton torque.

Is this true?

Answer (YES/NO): NO